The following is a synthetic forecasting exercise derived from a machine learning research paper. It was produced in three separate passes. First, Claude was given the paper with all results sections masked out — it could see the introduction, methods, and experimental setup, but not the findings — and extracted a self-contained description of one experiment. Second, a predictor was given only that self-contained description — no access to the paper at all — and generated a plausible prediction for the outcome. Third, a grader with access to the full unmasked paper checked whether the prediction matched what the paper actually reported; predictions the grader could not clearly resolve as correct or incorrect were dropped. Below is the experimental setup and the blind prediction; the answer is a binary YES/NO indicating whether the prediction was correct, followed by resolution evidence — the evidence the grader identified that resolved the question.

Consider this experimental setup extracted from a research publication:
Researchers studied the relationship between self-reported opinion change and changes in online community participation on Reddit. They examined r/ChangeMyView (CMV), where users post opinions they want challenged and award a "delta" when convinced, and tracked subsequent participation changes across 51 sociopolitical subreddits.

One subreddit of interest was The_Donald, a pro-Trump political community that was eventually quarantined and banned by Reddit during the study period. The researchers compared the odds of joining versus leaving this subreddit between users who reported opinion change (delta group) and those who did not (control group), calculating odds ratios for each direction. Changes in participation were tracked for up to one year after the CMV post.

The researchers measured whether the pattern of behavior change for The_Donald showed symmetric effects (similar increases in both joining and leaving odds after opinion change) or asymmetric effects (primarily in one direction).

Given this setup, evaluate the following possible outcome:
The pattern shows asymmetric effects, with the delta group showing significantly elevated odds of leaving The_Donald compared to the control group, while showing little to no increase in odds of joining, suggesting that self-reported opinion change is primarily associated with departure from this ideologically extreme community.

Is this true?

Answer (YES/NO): YES